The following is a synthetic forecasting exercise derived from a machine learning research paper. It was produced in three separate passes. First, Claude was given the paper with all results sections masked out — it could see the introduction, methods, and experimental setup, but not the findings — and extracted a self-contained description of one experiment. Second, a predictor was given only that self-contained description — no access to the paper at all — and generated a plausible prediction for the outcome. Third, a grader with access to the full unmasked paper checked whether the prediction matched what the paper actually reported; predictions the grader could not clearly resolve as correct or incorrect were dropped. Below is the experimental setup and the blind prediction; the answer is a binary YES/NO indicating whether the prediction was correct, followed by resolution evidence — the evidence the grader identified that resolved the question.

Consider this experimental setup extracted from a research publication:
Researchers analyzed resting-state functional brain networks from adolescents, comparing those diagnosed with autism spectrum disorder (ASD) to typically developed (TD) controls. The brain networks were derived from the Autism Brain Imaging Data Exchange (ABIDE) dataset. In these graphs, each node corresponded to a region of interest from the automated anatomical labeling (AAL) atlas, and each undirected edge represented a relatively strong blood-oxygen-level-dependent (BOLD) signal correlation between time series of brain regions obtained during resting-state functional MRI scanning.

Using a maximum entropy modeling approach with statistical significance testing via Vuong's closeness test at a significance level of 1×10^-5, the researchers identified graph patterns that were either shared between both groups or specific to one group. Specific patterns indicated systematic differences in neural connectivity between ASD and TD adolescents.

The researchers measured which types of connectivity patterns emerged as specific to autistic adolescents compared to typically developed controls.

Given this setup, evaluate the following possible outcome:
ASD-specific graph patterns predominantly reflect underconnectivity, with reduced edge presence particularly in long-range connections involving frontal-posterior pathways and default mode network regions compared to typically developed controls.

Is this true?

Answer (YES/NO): NO